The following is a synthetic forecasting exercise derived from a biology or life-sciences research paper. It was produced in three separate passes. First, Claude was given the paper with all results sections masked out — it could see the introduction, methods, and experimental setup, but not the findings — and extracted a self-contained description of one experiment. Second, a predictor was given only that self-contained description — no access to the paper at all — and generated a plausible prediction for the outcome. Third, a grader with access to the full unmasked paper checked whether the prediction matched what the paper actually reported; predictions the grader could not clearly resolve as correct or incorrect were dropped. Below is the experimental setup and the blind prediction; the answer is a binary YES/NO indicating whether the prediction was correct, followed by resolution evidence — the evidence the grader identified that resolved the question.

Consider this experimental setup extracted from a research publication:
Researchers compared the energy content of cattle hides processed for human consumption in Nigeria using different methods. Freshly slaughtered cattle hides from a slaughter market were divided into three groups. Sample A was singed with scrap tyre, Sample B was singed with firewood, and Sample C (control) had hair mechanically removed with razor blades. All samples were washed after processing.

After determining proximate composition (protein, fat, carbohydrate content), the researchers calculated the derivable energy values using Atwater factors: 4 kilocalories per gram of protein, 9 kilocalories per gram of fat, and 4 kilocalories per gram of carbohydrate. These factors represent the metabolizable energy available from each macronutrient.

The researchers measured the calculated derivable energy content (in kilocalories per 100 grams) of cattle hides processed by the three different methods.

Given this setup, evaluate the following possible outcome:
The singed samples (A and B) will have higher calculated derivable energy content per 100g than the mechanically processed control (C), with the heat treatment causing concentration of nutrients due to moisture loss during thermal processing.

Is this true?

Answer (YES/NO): YES